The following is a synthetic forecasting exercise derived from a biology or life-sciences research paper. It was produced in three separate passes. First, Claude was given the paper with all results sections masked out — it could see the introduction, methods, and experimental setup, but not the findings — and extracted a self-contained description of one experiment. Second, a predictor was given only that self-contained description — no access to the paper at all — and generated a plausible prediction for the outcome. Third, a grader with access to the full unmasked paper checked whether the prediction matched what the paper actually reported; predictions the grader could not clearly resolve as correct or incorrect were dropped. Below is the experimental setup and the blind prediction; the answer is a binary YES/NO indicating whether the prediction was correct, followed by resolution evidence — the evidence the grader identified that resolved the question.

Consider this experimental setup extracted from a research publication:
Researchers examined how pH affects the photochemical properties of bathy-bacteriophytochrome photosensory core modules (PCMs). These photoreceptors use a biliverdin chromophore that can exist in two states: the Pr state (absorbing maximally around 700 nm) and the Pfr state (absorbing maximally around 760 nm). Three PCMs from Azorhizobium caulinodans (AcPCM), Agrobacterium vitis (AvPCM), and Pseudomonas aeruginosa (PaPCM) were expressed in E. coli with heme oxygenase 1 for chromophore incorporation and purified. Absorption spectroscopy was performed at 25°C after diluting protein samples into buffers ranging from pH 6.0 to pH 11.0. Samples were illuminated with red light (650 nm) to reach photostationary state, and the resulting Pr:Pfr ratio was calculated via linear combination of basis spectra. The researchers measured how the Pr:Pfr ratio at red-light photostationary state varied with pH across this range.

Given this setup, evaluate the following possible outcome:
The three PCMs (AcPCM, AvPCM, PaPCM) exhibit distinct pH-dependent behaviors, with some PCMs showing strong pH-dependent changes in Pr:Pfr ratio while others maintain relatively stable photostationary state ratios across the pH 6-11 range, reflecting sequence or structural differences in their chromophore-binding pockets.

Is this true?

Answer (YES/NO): NO